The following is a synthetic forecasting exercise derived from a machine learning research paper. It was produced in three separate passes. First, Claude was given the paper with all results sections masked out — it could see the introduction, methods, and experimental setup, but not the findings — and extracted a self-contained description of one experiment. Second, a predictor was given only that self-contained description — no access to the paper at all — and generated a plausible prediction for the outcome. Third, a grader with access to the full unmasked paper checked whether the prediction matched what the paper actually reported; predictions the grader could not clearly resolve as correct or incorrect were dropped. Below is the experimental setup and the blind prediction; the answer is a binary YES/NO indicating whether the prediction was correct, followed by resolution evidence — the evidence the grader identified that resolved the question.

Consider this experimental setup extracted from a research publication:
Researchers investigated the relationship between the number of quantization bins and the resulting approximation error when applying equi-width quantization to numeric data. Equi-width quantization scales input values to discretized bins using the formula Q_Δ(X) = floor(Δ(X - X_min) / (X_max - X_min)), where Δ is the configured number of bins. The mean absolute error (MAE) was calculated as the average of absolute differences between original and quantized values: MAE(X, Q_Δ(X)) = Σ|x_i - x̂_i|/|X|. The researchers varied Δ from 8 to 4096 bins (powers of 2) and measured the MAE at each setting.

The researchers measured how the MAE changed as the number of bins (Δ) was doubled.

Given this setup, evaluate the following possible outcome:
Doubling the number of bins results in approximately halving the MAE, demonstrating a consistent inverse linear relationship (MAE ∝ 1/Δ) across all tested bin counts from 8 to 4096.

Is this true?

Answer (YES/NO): YES